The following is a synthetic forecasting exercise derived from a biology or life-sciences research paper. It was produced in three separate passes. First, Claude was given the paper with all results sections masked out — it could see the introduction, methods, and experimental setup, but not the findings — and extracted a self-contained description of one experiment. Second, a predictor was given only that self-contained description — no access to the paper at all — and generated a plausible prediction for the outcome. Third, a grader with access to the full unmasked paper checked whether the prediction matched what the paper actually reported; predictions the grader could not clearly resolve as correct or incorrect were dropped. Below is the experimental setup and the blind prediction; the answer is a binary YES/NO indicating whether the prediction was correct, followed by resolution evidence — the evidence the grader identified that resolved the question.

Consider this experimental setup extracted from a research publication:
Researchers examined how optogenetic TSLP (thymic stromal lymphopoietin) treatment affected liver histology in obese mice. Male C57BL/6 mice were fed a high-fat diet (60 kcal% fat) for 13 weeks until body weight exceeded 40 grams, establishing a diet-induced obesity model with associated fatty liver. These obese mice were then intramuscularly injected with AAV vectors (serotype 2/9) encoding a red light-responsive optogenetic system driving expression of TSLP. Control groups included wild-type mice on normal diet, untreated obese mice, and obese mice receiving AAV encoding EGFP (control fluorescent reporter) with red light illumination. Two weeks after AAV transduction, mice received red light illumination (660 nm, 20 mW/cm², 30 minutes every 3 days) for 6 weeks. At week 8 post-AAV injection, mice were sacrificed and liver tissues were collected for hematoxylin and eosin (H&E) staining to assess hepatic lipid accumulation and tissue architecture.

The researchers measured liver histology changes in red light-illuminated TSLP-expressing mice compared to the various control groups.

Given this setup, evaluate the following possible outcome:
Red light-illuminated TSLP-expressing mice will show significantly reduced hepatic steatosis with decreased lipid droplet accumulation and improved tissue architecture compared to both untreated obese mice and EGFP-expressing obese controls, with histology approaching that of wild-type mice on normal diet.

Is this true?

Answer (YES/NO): YES